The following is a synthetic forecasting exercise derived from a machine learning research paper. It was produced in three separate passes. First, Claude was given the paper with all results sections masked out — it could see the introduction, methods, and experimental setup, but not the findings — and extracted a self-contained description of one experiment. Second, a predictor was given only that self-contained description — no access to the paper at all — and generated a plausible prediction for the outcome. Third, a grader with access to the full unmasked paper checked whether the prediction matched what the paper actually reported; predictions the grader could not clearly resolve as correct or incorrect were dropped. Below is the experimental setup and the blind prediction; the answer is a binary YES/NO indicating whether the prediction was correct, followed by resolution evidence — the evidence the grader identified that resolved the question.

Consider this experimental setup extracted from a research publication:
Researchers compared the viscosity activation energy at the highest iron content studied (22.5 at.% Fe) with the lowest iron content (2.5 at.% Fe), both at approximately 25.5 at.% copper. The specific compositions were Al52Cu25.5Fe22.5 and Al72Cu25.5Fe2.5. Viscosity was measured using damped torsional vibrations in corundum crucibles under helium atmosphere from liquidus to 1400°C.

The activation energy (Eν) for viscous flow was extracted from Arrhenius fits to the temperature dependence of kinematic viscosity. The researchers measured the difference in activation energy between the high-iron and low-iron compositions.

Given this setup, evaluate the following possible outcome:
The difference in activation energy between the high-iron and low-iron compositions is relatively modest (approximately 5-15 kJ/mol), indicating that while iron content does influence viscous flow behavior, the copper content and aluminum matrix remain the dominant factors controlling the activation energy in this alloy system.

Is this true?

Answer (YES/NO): NO